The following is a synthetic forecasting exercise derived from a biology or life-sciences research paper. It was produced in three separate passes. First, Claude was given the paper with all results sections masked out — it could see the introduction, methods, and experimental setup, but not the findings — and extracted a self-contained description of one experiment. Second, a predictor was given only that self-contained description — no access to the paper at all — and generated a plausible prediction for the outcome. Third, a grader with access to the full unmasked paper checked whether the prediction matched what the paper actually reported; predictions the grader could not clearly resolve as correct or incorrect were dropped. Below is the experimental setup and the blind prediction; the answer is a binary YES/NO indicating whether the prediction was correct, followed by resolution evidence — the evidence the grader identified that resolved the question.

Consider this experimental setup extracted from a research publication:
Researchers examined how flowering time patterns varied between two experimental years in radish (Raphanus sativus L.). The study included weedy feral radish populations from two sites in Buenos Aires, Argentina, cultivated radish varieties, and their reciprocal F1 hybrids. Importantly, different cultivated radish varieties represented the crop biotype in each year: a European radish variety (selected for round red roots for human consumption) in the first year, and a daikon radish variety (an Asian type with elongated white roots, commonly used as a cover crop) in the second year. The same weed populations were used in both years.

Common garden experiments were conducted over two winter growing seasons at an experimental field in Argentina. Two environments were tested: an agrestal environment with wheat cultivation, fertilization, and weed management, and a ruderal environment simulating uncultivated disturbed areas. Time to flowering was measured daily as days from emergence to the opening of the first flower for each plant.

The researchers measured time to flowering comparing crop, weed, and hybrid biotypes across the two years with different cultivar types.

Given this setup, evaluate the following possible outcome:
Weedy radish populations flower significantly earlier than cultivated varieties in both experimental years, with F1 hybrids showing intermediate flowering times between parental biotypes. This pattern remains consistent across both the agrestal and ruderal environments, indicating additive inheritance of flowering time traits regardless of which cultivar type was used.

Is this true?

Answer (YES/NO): NO